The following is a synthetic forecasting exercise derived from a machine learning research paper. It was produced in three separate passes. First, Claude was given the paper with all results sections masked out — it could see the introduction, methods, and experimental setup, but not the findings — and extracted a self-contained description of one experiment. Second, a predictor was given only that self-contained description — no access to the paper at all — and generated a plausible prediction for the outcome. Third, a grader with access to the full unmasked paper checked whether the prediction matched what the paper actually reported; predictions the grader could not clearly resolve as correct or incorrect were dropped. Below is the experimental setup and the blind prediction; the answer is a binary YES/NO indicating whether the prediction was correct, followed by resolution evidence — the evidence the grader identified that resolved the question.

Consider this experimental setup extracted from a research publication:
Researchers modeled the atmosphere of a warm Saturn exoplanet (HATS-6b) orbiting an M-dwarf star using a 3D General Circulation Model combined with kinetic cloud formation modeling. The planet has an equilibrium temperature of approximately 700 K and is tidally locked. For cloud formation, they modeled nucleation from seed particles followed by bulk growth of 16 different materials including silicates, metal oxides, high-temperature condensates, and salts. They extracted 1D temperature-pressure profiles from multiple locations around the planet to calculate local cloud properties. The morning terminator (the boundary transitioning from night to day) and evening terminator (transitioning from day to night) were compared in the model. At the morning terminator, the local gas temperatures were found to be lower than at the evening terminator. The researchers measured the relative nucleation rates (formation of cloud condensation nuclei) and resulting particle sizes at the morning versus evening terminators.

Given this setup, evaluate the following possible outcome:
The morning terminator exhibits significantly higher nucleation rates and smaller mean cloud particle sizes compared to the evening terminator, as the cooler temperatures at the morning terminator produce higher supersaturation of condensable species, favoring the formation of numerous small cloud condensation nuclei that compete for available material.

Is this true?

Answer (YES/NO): YES